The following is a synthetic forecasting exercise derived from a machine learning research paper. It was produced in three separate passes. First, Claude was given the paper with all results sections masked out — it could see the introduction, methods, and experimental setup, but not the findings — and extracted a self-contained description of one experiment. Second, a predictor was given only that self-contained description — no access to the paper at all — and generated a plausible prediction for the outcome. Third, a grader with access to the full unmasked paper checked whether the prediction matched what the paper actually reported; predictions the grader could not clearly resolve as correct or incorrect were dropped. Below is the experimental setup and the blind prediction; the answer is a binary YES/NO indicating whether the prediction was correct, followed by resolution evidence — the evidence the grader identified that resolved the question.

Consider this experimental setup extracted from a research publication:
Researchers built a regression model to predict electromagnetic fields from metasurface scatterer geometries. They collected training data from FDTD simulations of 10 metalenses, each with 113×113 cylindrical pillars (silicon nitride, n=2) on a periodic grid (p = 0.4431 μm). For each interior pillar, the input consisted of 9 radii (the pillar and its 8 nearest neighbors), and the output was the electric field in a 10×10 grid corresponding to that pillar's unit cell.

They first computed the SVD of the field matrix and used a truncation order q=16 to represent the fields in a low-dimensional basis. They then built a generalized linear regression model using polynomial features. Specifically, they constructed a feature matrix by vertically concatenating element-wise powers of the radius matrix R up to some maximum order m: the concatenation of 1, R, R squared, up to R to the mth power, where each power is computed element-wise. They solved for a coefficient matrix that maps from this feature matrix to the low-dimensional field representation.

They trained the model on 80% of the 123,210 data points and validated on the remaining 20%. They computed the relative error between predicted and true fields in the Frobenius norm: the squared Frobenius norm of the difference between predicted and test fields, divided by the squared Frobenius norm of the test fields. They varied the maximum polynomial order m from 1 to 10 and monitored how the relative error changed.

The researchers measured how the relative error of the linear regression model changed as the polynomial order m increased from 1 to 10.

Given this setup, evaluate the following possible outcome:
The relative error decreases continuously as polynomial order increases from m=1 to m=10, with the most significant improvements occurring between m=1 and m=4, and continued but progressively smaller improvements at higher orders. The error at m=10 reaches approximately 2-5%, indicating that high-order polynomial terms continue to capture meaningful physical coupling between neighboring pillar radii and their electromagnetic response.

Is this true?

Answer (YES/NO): NO